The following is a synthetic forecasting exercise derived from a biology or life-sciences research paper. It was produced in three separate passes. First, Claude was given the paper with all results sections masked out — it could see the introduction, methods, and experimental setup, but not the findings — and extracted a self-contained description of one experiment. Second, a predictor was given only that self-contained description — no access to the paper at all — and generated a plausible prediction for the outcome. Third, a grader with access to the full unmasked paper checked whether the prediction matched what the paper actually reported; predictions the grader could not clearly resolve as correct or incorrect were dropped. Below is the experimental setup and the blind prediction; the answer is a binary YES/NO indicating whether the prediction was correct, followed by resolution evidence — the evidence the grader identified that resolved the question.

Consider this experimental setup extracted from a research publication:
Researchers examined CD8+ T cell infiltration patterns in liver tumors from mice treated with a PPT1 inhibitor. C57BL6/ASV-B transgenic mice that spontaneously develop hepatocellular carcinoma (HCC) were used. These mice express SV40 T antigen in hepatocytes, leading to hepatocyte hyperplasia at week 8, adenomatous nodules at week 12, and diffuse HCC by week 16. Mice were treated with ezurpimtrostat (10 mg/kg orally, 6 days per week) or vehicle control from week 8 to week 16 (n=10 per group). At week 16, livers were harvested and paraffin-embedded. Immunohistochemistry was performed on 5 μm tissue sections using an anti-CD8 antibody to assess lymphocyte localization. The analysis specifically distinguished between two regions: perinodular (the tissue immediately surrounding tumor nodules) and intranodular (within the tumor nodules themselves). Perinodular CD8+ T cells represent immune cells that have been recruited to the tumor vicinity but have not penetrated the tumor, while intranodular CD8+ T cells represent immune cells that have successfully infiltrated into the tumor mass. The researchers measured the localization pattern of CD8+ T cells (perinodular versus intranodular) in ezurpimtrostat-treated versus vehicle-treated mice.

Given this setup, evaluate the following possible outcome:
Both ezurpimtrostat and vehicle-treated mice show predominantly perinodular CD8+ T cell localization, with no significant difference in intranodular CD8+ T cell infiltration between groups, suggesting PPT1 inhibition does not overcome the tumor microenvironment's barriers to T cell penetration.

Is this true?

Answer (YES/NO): NO